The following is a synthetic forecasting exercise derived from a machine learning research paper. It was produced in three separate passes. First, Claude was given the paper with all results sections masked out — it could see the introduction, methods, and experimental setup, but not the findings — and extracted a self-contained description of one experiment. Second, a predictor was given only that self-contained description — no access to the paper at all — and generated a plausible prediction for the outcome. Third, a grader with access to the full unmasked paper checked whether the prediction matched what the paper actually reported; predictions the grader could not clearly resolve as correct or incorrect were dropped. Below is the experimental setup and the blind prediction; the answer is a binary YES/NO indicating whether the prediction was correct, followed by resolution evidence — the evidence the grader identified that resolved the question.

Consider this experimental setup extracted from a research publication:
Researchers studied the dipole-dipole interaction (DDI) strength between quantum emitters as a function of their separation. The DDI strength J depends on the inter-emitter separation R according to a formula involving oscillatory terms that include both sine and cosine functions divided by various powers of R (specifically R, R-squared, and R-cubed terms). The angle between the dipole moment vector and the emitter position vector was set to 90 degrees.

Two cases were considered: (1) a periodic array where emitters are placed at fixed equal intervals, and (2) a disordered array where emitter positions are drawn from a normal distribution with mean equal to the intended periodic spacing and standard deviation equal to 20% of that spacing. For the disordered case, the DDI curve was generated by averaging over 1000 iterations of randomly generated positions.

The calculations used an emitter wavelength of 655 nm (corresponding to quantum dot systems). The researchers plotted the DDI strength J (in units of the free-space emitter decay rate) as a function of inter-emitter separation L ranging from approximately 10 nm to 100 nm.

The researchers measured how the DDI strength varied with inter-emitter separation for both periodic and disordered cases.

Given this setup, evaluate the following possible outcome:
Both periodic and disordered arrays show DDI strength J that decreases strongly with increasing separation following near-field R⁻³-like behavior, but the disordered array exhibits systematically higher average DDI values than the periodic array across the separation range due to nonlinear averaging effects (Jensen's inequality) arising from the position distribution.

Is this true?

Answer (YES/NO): NO